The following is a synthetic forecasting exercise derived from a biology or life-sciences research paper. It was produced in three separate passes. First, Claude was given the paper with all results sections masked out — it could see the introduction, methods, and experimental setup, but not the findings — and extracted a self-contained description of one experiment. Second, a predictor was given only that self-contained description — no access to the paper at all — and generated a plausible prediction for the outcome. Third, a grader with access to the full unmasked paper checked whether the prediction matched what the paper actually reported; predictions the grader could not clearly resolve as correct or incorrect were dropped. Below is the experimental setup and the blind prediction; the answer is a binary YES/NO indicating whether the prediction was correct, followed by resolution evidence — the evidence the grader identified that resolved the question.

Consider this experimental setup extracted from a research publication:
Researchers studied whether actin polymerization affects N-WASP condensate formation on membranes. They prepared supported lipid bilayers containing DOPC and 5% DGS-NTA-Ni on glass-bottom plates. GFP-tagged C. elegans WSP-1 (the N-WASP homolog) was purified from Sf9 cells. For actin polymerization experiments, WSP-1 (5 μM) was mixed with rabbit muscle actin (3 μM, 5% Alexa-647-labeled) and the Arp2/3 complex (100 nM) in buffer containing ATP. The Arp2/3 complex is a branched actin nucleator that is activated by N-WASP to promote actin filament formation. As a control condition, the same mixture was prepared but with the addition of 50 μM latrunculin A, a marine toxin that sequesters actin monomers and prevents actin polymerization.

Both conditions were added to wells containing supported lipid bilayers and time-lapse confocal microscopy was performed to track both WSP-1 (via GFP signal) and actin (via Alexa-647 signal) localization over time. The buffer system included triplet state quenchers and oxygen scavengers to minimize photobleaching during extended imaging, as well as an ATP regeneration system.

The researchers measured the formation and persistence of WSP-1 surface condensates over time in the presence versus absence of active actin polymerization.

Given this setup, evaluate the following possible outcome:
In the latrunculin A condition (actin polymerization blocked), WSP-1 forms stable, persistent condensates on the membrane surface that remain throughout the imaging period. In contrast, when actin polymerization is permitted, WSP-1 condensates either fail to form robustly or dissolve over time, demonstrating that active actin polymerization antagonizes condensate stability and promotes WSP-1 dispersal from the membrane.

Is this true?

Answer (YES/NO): YES